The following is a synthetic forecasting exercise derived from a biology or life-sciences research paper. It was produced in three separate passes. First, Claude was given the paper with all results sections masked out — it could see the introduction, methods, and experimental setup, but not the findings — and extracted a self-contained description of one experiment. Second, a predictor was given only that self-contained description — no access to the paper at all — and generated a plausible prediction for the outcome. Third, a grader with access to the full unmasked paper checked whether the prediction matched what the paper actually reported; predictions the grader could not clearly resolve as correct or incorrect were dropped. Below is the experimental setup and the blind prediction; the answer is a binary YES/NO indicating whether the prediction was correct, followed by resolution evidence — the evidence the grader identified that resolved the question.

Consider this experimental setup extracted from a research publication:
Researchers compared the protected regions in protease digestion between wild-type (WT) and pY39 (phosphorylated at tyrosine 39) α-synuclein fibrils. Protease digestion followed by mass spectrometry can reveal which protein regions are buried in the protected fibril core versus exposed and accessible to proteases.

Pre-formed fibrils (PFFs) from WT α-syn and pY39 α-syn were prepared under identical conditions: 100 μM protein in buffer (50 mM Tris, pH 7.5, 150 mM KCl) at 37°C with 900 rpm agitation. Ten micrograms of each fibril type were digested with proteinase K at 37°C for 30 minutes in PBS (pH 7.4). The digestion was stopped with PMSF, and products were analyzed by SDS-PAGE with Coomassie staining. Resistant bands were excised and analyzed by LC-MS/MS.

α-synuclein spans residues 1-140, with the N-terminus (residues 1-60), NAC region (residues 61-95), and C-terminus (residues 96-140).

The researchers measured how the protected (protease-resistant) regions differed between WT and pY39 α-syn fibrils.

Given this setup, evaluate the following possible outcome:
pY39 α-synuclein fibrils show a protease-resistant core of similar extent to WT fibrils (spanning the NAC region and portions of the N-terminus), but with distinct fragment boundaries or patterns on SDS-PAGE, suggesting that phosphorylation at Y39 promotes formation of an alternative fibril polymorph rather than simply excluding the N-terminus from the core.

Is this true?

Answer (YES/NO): NO